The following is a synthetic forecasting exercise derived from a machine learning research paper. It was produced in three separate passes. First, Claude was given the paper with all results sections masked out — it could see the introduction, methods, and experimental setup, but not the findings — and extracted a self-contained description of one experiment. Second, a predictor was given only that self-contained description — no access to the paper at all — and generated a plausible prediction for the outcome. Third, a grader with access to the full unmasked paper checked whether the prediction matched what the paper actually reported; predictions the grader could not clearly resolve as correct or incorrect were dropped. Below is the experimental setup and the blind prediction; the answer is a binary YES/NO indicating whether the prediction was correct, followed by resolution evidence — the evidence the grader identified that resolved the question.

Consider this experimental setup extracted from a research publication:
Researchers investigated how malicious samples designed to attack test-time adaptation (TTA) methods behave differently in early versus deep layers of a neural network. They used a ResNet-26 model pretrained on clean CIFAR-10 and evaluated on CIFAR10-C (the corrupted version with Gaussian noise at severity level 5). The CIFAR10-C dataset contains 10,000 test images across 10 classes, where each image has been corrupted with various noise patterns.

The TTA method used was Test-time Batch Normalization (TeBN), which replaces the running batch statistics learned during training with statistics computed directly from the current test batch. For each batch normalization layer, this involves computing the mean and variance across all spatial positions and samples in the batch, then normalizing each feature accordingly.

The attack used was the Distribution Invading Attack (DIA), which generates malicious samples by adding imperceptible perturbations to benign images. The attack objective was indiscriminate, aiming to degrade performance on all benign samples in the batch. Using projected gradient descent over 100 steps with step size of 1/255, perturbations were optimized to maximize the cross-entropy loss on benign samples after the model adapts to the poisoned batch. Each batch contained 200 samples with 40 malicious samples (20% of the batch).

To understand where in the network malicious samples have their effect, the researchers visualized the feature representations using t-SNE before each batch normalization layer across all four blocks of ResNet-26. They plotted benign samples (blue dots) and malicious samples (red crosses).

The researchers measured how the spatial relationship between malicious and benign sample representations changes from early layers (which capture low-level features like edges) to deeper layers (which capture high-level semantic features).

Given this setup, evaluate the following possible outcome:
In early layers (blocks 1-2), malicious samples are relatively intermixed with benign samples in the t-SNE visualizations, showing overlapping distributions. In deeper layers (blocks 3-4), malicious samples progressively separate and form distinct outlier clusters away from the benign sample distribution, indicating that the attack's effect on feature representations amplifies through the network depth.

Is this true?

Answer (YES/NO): YES